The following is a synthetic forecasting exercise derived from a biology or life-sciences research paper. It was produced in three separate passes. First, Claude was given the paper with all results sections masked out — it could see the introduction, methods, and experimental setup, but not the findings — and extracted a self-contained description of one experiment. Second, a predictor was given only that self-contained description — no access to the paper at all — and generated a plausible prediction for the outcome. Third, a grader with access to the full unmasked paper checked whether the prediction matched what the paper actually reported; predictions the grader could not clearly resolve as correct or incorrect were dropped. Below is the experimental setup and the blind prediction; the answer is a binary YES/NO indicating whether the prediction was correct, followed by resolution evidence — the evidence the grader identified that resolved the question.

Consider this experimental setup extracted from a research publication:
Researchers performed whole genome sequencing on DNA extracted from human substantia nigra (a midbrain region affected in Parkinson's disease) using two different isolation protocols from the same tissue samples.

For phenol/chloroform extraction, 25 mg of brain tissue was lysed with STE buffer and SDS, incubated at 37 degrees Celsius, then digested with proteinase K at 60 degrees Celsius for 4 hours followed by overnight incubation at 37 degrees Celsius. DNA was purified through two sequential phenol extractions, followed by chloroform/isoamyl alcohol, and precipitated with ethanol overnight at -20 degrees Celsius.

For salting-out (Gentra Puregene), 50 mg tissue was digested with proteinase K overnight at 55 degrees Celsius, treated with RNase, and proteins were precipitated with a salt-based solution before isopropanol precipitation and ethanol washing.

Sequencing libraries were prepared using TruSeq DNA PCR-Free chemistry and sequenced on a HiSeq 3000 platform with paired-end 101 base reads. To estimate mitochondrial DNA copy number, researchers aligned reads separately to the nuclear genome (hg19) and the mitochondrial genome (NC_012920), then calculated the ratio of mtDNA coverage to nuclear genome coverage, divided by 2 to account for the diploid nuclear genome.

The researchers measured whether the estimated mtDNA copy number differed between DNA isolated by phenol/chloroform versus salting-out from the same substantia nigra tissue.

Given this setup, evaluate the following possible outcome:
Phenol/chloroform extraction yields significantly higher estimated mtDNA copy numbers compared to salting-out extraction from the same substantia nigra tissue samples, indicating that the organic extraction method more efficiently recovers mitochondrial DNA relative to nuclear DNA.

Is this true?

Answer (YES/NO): YES